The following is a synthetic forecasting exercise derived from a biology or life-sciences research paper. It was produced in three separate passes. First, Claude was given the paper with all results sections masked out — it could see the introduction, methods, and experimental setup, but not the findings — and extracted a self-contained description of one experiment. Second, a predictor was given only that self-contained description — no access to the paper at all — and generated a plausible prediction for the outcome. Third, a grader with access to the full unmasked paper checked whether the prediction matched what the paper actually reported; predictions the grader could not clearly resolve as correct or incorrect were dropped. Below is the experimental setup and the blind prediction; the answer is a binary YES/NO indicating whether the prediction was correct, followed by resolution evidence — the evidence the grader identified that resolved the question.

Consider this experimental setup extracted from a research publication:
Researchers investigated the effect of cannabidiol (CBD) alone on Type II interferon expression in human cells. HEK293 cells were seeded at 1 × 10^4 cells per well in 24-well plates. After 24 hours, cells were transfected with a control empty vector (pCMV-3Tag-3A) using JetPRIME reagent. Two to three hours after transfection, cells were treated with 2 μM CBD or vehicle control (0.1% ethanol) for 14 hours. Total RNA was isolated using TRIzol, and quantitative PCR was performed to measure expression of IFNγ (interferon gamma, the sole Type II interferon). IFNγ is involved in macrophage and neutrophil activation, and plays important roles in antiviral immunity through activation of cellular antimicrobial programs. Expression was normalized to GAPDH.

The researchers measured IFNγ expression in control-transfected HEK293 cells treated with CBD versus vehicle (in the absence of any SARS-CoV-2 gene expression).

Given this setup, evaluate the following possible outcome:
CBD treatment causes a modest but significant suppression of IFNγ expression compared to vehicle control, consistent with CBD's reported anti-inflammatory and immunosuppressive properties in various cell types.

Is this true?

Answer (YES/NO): NO